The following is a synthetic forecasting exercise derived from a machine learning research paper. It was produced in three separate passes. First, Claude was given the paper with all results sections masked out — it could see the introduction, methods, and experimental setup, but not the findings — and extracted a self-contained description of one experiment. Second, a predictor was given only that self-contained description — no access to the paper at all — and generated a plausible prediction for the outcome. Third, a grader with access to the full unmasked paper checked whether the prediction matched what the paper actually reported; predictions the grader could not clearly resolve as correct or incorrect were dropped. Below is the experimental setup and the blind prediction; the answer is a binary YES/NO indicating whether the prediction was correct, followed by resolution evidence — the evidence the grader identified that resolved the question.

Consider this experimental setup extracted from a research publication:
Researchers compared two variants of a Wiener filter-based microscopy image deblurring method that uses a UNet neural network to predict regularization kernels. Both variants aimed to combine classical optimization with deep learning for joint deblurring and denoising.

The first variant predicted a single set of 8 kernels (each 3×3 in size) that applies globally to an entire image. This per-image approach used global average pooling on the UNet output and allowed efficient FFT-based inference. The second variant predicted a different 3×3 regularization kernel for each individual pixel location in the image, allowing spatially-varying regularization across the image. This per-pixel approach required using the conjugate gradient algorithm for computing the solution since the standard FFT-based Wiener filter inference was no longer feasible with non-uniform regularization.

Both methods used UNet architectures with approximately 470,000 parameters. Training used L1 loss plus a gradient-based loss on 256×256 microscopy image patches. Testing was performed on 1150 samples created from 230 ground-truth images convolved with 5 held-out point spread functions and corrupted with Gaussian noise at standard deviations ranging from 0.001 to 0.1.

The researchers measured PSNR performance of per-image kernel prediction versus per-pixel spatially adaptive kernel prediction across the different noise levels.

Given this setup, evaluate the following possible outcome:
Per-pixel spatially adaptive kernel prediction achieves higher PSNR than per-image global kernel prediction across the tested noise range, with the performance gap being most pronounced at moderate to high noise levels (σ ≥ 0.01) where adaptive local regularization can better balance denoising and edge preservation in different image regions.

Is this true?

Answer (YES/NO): NO